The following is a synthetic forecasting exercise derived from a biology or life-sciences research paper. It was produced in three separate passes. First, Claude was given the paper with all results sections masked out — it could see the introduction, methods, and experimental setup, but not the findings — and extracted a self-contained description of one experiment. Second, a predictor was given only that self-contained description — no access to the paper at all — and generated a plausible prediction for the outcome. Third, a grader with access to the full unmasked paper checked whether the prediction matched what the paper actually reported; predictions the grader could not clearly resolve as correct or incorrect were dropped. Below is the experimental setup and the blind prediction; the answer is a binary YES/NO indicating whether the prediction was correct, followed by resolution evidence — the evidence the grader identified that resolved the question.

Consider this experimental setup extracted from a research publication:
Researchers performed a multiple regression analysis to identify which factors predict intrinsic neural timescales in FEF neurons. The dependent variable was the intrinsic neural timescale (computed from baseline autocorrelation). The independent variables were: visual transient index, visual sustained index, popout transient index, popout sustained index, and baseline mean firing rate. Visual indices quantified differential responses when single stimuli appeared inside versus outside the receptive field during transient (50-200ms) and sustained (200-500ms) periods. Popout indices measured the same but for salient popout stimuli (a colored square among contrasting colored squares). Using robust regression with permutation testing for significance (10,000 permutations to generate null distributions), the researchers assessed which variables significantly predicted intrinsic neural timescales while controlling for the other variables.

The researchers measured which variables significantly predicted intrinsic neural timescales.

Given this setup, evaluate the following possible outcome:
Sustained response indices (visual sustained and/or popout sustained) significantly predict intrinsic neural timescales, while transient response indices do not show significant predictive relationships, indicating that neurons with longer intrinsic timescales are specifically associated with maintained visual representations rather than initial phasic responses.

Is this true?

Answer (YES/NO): NO